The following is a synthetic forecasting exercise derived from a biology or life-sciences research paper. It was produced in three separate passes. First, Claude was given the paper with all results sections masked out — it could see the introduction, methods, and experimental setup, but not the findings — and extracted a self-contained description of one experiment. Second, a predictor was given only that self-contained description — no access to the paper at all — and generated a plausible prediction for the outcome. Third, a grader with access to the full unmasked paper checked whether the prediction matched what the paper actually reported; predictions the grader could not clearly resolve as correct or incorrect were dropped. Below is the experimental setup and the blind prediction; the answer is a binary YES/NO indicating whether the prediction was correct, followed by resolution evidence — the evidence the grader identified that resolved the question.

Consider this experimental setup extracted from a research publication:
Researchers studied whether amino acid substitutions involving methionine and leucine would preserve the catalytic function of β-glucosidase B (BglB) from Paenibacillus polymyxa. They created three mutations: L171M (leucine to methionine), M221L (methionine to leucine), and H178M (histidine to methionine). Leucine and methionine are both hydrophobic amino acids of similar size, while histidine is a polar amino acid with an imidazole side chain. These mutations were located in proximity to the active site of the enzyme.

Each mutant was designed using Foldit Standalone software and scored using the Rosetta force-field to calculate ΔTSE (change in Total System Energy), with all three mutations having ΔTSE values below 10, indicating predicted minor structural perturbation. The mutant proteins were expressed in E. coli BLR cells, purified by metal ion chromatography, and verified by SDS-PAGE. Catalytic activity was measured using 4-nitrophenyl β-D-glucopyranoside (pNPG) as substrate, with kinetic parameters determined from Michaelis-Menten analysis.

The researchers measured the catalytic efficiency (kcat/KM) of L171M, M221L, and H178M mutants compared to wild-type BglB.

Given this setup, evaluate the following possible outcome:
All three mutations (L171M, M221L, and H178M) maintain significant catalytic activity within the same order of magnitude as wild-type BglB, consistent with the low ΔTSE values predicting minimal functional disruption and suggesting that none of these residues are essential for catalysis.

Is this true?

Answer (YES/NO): YES